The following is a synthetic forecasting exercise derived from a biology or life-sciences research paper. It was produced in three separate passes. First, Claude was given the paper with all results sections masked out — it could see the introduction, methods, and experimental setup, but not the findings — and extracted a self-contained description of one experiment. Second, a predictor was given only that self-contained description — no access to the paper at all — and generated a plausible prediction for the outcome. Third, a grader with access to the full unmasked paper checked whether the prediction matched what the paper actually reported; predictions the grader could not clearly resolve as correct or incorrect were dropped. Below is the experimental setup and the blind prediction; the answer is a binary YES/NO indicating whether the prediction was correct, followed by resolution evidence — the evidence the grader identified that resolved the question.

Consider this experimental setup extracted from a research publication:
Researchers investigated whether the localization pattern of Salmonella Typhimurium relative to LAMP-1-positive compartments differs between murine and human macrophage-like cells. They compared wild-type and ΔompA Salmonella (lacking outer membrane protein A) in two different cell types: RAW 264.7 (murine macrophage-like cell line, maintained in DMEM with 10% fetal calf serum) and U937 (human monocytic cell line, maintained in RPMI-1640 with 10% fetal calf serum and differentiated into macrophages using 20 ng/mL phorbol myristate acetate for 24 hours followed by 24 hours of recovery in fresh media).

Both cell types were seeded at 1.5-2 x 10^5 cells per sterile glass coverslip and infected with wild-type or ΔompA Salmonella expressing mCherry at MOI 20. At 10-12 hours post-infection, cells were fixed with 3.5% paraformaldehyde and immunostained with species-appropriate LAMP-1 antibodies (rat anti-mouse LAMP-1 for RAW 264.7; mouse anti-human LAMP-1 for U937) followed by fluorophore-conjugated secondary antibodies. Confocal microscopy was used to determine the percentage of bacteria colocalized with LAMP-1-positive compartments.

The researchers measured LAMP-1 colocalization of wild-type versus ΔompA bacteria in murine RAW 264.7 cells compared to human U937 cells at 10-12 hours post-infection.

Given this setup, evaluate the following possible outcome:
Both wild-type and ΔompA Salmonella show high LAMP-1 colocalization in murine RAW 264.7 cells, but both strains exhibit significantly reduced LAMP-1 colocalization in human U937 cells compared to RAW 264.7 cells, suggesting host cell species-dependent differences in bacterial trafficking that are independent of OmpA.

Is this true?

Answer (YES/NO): NO